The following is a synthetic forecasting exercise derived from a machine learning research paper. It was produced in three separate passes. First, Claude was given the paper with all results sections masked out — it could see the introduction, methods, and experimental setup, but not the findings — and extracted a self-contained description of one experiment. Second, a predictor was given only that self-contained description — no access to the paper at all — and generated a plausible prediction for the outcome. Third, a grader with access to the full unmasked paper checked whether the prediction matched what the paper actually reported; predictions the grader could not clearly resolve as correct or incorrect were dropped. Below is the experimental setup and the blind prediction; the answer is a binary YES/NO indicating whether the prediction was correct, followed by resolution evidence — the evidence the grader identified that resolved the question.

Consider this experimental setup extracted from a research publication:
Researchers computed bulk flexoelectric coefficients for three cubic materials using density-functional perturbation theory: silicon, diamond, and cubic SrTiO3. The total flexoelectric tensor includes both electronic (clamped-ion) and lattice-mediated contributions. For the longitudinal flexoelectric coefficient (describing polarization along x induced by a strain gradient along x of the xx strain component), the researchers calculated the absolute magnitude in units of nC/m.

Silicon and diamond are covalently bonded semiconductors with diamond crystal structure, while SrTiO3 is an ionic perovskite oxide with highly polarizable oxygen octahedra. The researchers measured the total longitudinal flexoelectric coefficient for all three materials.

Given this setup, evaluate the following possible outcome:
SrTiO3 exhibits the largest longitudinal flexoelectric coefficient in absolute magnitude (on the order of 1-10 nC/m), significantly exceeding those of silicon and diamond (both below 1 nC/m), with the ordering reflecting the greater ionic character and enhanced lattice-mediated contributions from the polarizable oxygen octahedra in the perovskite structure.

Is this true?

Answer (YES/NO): NO